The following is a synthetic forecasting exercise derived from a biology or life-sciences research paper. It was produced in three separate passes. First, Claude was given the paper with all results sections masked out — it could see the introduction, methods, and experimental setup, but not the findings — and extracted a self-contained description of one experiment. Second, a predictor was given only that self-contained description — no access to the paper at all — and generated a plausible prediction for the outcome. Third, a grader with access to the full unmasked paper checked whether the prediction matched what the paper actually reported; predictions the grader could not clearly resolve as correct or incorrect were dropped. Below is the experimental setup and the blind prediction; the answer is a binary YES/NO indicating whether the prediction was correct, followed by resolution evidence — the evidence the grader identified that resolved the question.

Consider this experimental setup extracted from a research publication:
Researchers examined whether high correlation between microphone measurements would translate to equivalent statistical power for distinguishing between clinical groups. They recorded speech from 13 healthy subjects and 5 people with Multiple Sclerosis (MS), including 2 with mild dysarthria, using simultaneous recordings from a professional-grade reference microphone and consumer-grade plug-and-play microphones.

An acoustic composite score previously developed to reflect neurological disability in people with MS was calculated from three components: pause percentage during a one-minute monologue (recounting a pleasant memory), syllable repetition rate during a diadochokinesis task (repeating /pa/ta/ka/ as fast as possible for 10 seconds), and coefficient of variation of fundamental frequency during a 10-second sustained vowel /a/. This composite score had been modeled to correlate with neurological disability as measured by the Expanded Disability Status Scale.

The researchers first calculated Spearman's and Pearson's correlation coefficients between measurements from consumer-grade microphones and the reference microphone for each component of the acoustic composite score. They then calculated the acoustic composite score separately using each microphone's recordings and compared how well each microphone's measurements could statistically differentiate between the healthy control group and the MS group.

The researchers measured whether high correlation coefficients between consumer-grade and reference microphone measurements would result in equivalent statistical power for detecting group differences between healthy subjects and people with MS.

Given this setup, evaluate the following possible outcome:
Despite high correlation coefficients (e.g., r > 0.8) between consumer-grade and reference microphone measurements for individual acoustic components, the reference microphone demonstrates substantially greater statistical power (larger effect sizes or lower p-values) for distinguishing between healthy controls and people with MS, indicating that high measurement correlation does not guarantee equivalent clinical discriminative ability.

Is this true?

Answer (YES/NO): YES